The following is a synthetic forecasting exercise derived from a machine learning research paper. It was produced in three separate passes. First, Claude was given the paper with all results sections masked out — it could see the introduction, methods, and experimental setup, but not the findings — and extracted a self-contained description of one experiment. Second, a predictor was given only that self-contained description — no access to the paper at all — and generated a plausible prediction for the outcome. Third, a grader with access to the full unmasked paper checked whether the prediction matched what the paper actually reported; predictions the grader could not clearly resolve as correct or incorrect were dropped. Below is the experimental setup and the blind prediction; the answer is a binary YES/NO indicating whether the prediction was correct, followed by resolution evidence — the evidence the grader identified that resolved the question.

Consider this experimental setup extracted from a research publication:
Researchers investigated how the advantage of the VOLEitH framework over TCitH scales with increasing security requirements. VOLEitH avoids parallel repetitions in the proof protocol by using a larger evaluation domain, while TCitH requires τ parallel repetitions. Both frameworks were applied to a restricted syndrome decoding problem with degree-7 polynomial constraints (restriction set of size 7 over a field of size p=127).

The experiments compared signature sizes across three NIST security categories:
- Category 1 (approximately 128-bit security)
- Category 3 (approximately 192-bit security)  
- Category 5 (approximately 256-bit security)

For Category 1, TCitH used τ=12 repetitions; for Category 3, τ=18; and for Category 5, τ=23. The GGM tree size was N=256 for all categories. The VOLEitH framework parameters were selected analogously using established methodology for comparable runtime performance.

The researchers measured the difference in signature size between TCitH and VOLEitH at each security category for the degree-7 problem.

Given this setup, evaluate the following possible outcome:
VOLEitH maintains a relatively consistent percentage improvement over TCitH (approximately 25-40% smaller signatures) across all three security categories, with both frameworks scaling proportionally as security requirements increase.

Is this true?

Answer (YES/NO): NO